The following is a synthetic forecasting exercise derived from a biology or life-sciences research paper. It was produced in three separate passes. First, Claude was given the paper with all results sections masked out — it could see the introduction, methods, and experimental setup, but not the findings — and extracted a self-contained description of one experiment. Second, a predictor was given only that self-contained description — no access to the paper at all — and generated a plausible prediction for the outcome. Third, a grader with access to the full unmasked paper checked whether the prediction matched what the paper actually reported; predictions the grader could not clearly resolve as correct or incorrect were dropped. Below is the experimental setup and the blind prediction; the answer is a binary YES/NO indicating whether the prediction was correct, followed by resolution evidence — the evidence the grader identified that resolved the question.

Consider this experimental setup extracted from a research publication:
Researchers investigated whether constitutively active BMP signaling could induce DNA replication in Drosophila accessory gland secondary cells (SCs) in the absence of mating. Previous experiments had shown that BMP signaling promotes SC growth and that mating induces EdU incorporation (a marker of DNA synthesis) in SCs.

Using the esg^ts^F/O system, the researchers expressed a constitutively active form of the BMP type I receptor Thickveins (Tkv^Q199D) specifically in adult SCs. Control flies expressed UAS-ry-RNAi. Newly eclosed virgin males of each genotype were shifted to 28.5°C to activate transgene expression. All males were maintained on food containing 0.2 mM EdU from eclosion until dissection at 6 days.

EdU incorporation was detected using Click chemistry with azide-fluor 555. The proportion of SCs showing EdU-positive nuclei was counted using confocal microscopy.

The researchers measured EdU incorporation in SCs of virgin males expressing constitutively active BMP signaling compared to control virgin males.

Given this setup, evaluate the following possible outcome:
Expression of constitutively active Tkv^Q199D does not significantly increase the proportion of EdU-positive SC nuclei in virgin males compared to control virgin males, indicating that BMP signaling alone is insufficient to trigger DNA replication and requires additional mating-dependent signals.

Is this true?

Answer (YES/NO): NO